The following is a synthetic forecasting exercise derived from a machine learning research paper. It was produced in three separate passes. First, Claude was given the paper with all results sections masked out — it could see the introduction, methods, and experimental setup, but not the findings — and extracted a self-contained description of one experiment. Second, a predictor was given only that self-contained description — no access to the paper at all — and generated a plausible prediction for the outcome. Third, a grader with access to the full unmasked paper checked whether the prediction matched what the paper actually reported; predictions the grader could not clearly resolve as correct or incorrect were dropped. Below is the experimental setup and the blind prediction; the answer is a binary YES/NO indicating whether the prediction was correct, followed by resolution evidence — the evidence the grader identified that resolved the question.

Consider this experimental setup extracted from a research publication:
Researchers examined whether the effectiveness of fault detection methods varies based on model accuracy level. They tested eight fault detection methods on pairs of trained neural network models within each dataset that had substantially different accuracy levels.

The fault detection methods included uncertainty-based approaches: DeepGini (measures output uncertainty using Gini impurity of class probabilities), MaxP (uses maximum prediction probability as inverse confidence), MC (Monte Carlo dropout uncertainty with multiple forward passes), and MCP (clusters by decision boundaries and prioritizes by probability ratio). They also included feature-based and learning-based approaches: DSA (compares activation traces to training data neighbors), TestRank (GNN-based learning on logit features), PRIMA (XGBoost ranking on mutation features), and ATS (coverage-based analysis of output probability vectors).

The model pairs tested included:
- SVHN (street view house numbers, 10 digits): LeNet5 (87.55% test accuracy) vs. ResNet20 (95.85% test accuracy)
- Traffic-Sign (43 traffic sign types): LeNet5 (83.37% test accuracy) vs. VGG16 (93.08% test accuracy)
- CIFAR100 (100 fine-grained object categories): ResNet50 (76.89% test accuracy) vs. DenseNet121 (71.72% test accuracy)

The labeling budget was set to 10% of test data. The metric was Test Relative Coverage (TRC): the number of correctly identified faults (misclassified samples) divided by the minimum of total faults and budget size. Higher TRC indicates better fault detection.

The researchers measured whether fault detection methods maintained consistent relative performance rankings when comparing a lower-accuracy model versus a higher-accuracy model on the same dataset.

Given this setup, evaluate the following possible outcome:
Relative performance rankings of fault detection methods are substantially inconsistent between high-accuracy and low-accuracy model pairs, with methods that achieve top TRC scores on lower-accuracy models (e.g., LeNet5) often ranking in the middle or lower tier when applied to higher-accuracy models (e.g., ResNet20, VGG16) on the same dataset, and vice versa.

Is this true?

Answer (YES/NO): NO